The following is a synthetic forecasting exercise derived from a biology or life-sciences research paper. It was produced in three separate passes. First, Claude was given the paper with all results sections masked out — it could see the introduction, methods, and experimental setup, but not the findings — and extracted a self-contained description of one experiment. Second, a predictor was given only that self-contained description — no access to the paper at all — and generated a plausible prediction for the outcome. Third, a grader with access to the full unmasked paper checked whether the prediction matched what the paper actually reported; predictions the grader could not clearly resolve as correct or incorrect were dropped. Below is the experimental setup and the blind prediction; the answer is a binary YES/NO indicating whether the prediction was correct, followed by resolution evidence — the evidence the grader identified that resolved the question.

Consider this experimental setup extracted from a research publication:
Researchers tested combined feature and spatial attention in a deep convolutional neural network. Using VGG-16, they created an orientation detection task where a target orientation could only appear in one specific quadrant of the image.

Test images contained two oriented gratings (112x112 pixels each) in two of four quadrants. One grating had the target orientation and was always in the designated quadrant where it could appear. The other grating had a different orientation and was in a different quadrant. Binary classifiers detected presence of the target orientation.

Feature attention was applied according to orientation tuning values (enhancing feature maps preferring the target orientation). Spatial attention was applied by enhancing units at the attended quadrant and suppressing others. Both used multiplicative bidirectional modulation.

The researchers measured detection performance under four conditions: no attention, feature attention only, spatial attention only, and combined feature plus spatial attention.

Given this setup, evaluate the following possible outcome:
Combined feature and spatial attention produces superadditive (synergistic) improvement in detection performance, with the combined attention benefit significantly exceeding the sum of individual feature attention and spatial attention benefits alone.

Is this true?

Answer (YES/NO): NO